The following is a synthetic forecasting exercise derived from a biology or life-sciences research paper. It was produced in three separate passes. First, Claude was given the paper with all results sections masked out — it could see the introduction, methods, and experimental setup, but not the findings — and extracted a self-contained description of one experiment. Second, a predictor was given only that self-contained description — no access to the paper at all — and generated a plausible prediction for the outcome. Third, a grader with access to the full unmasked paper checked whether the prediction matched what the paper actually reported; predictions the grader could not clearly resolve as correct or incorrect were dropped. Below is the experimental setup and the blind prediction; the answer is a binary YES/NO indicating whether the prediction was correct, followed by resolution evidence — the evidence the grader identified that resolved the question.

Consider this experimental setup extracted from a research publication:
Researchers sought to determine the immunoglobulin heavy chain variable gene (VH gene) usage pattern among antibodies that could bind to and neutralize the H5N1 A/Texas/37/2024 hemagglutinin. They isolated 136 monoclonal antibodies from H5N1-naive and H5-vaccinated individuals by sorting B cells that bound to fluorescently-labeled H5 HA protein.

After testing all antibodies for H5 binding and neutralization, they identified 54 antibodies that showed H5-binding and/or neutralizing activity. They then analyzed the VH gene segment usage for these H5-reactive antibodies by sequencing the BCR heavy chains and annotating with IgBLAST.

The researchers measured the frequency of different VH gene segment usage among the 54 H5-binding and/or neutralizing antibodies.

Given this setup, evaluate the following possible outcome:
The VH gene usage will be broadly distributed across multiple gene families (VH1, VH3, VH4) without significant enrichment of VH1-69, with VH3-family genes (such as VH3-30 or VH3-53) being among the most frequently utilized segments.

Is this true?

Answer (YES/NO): NO